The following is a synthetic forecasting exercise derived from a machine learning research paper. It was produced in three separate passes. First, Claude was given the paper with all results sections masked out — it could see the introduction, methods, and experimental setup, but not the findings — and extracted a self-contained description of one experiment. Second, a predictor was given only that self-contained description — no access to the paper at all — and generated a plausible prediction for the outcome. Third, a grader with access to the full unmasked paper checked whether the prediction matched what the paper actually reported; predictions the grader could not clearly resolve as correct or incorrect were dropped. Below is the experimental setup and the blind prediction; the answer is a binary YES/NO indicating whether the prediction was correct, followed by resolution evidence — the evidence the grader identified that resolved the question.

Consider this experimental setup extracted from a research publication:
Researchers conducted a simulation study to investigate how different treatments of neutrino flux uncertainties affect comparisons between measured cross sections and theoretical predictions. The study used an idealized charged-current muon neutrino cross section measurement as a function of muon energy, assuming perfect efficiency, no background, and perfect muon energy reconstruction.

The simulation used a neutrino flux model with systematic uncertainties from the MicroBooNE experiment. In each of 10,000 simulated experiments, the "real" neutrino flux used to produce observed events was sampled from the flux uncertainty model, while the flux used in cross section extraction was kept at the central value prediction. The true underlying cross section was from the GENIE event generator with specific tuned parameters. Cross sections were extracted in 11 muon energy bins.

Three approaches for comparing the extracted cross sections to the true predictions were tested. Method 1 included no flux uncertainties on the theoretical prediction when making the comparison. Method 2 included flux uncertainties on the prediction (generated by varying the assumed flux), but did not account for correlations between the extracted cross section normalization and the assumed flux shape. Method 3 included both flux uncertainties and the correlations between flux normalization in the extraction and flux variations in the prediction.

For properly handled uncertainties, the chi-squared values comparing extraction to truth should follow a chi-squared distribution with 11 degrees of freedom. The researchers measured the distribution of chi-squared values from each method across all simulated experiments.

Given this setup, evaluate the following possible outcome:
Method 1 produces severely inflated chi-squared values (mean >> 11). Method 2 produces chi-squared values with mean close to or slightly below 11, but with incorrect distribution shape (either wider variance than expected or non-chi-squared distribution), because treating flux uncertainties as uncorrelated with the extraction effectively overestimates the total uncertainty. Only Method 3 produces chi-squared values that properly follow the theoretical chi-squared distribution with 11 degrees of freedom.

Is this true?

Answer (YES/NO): NO